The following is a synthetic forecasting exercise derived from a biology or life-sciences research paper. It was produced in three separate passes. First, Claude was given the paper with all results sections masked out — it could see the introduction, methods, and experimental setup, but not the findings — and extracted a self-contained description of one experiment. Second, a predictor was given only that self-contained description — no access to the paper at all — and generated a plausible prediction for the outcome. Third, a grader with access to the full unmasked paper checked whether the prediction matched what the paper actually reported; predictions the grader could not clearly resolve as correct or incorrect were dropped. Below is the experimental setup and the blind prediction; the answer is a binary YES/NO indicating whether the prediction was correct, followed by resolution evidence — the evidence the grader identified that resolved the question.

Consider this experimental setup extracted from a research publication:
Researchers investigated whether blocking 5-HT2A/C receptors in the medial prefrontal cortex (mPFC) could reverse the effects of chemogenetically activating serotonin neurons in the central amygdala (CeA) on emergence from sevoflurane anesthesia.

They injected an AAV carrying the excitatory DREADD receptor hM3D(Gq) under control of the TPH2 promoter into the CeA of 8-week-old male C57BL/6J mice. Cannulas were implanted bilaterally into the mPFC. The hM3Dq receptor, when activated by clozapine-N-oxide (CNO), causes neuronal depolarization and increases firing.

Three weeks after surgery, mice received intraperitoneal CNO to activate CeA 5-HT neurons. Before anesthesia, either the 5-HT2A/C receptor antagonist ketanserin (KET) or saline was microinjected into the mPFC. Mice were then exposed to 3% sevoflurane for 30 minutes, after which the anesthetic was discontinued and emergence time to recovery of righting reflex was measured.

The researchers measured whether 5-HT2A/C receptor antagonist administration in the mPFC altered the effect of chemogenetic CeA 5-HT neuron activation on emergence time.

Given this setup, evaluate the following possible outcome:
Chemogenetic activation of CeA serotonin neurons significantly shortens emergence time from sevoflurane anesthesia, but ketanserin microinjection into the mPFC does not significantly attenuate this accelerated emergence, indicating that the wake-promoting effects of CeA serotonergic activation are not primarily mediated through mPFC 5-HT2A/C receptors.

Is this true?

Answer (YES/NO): NO